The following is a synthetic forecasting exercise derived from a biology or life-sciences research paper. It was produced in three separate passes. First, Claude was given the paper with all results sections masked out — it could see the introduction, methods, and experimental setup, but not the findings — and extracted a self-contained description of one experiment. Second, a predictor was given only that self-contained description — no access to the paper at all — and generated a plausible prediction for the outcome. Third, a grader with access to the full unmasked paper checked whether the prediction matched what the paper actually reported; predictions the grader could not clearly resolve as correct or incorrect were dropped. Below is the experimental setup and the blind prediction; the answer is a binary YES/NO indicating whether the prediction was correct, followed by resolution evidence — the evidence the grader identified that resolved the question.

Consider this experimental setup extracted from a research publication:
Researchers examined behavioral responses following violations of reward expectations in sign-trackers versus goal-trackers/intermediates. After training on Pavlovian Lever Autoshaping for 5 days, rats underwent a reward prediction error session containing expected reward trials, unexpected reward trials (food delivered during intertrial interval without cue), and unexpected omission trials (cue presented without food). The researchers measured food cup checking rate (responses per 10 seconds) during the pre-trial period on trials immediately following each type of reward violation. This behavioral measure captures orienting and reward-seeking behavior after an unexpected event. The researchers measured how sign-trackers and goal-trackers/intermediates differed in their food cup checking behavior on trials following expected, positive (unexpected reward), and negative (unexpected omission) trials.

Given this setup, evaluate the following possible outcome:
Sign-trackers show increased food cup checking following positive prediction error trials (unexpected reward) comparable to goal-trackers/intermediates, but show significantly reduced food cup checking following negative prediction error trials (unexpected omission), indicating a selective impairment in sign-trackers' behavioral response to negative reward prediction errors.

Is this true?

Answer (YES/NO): NO